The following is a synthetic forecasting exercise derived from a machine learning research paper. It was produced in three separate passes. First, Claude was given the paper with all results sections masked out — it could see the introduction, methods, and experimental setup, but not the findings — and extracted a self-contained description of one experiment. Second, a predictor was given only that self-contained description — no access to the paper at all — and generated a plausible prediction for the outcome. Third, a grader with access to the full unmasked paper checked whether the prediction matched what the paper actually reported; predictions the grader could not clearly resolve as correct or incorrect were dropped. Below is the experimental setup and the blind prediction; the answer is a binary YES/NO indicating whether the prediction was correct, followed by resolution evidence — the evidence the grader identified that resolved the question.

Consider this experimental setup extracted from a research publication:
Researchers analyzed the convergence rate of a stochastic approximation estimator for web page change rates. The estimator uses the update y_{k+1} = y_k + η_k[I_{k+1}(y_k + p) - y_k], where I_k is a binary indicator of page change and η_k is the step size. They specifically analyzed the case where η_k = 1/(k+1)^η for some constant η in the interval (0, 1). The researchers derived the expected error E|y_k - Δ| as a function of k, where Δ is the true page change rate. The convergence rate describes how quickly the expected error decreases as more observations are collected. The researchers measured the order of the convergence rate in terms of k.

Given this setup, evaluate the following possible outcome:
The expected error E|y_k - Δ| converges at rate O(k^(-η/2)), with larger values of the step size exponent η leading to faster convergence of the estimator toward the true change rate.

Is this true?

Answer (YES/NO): YES